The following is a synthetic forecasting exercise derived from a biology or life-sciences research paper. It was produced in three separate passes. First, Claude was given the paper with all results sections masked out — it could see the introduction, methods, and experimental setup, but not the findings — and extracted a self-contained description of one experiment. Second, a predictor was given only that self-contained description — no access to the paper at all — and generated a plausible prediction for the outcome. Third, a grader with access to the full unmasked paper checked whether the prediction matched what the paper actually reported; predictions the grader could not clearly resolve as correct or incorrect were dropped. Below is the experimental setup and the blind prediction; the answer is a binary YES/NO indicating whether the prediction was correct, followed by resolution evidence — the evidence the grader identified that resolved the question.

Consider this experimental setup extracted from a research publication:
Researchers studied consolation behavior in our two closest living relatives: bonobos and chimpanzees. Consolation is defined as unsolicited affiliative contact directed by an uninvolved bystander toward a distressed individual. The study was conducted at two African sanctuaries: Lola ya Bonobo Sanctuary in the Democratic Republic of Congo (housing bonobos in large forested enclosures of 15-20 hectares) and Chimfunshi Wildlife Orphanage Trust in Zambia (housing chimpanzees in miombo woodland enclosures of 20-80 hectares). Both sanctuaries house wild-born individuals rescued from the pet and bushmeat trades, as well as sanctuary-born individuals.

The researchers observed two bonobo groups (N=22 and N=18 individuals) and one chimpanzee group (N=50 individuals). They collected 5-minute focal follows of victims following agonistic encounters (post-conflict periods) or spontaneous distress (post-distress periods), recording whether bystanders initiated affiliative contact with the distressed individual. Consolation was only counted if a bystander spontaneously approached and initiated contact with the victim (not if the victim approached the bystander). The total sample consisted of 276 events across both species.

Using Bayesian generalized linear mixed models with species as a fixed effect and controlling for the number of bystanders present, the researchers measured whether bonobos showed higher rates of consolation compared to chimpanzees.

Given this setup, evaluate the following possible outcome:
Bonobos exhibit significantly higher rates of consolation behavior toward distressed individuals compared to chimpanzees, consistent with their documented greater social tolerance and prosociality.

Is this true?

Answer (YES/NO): NO